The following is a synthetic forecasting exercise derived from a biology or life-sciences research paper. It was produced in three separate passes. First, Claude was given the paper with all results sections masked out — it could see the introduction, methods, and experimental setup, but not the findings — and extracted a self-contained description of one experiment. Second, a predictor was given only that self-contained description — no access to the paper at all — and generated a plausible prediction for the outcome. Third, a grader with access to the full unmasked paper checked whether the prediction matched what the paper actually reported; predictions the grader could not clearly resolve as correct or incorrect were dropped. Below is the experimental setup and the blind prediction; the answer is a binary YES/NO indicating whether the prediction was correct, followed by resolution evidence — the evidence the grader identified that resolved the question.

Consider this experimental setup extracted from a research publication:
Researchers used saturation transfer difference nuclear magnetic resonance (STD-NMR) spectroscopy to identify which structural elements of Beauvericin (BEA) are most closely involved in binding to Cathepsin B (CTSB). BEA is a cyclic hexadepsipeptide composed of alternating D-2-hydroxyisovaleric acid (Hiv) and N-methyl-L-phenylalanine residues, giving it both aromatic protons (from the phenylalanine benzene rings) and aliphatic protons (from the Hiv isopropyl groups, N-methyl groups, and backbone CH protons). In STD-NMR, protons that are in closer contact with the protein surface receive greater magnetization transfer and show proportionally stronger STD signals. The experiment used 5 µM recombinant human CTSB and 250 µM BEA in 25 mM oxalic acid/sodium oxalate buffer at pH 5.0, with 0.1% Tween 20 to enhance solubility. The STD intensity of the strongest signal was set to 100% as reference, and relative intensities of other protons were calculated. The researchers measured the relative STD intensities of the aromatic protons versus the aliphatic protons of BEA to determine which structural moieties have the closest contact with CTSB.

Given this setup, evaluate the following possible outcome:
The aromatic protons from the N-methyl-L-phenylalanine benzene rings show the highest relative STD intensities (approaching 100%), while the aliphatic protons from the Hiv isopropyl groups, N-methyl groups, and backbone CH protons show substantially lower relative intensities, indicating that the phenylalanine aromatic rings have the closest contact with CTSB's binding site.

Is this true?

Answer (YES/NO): NO